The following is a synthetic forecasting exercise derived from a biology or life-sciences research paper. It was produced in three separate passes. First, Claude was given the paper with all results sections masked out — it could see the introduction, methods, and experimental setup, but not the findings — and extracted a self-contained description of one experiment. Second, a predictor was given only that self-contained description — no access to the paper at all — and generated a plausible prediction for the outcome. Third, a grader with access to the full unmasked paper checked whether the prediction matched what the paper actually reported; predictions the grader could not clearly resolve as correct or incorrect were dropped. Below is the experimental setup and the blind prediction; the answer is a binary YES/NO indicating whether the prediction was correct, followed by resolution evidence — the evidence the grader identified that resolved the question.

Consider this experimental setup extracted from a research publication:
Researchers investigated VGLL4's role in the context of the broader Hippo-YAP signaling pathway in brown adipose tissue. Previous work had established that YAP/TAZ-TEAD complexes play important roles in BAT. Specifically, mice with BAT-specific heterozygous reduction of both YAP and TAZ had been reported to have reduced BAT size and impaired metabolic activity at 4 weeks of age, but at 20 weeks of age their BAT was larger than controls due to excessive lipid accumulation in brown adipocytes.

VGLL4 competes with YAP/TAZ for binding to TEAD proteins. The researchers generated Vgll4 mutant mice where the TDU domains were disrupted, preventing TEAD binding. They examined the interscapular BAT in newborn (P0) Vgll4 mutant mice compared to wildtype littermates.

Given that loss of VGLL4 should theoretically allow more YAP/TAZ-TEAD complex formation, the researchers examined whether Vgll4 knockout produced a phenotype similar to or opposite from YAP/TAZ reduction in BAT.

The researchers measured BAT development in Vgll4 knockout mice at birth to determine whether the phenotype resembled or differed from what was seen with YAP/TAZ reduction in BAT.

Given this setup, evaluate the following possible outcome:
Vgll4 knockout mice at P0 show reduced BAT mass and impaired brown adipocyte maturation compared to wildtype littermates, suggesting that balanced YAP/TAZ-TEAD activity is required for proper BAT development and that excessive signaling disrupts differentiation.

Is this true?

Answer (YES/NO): YES